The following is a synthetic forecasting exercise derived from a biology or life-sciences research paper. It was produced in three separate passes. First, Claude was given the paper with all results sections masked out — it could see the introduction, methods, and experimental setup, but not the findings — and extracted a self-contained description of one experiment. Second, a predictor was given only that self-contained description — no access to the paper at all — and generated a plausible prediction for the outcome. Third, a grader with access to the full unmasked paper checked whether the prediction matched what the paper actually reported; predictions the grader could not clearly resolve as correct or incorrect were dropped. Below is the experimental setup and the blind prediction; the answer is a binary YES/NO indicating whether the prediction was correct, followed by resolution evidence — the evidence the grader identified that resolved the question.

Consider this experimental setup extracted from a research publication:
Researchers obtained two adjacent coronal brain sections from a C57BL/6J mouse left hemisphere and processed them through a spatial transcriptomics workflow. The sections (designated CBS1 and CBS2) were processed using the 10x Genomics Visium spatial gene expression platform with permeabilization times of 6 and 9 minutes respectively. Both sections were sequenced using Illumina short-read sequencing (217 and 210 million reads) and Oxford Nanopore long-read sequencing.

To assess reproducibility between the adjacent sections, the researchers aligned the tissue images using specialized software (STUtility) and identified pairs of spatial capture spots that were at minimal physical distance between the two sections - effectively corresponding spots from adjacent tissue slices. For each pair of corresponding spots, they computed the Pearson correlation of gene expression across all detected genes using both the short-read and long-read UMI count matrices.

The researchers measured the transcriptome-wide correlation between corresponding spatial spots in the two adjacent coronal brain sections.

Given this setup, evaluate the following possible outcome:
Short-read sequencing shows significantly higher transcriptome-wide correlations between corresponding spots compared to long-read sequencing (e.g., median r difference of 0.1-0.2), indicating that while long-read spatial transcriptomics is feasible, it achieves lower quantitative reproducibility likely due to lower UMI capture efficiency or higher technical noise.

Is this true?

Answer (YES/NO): NO